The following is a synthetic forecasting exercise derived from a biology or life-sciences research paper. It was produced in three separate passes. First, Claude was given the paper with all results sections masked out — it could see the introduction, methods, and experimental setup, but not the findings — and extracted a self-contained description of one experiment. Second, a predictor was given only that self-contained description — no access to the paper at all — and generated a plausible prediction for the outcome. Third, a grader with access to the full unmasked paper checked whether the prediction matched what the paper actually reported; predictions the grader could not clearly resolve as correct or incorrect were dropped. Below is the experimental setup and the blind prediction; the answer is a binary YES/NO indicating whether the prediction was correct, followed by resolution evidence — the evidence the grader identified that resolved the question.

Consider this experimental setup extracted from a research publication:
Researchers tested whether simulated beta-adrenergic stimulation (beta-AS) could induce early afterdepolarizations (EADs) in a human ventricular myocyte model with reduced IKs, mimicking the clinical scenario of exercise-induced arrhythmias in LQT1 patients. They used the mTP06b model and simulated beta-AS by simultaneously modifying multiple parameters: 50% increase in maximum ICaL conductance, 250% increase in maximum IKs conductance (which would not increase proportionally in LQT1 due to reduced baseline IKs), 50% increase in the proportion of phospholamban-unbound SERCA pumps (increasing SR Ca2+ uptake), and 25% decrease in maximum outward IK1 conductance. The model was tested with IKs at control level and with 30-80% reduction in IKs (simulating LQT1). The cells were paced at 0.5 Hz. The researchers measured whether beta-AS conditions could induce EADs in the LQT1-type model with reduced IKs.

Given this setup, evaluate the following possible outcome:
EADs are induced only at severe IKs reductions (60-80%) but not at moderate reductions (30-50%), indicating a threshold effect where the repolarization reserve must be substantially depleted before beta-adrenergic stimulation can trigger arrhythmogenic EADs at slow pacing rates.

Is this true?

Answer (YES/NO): NO